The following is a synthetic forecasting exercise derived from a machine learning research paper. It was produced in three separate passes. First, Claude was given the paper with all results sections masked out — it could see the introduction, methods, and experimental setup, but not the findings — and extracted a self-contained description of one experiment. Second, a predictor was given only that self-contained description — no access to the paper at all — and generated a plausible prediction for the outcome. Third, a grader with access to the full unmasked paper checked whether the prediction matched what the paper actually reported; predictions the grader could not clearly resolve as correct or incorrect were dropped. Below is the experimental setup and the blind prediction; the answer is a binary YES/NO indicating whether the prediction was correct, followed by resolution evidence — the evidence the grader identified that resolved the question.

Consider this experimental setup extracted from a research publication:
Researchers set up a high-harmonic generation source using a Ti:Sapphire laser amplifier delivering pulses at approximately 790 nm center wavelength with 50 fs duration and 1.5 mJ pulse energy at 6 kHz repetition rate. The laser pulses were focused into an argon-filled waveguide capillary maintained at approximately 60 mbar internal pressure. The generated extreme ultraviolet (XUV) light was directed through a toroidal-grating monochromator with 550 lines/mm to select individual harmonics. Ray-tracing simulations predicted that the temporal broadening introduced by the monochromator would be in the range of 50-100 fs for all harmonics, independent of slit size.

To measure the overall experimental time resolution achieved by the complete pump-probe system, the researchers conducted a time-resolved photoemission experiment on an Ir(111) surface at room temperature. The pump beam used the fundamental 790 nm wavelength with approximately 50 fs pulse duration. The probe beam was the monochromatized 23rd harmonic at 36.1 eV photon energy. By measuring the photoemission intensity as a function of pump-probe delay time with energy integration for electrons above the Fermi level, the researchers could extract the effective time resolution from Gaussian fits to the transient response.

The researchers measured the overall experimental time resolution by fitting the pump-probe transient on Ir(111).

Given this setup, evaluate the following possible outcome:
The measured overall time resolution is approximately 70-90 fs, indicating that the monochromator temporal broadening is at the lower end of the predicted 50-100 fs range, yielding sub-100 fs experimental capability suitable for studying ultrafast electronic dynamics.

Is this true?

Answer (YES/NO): NO